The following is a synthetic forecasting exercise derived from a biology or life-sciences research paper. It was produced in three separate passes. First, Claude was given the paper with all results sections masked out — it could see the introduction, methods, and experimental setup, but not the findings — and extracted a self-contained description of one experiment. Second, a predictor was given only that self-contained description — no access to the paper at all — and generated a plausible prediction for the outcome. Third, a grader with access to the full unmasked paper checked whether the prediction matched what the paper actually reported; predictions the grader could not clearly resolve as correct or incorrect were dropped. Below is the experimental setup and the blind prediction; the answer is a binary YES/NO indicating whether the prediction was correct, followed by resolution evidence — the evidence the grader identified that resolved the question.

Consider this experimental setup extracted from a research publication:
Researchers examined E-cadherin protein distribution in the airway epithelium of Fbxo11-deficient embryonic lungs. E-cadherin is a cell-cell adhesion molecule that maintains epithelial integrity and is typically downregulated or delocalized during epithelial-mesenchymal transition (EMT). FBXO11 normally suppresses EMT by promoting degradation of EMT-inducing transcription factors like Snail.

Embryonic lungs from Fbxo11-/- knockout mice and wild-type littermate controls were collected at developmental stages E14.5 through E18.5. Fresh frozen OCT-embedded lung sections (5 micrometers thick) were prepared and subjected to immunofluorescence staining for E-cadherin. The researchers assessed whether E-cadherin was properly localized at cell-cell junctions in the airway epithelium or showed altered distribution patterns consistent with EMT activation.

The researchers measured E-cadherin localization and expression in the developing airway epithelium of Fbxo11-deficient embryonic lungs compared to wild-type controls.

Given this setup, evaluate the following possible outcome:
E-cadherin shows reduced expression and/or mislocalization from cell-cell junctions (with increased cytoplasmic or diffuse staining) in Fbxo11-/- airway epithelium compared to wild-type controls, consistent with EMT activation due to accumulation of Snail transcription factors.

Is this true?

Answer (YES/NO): YES